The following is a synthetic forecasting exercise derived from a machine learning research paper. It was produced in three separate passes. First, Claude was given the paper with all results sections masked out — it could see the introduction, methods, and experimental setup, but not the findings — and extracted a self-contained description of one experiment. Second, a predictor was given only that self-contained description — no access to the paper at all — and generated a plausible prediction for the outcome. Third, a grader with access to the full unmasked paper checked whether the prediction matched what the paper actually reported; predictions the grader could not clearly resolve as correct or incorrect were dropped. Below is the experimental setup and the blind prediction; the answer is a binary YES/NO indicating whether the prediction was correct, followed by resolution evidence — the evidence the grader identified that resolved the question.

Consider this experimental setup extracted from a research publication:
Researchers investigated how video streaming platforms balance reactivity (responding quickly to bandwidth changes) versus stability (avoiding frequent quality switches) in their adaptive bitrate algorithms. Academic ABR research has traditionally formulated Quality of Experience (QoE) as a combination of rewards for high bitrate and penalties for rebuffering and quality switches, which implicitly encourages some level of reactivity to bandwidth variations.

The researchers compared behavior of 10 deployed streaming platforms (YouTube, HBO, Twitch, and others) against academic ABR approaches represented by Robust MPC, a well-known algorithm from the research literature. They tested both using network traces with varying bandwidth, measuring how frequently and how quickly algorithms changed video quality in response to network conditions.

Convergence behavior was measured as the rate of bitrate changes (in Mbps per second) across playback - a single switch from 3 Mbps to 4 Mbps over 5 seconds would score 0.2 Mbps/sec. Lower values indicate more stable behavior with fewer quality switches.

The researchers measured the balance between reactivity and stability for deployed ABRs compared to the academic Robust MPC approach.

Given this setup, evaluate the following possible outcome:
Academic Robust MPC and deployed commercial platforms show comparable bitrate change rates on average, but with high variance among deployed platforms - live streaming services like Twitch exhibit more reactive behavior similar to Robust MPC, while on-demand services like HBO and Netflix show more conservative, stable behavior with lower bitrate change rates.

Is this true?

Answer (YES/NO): NO